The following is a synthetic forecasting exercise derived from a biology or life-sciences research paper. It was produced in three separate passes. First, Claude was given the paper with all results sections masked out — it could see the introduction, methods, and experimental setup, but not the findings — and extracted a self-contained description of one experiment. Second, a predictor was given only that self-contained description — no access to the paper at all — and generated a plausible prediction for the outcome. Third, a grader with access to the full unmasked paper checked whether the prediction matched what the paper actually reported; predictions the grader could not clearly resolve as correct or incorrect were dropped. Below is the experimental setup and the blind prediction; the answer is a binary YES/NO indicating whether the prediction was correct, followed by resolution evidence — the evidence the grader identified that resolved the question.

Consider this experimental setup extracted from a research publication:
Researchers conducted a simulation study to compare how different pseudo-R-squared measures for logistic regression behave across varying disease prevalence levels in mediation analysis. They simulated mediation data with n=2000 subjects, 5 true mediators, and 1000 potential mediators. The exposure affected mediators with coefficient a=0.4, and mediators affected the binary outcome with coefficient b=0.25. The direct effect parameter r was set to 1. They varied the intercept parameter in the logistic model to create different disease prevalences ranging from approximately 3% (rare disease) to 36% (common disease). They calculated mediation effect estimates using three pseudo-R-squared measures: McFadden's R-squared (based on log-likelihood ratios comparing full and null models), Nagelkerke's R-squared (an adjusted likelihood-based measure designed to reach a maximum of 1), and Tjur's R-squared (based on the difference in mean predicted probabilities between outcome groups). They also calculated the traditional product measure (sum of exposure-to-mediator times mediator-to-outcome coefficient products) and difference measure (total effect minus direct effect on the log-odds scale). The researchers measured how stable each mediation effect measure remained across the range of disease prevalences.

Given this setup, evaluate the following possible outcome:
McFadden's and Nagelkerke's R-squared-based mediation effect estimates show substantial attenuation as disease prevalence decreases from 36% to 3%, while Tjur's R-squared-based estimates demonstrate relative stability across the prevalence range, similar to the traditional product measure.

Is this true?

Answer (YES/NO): NO